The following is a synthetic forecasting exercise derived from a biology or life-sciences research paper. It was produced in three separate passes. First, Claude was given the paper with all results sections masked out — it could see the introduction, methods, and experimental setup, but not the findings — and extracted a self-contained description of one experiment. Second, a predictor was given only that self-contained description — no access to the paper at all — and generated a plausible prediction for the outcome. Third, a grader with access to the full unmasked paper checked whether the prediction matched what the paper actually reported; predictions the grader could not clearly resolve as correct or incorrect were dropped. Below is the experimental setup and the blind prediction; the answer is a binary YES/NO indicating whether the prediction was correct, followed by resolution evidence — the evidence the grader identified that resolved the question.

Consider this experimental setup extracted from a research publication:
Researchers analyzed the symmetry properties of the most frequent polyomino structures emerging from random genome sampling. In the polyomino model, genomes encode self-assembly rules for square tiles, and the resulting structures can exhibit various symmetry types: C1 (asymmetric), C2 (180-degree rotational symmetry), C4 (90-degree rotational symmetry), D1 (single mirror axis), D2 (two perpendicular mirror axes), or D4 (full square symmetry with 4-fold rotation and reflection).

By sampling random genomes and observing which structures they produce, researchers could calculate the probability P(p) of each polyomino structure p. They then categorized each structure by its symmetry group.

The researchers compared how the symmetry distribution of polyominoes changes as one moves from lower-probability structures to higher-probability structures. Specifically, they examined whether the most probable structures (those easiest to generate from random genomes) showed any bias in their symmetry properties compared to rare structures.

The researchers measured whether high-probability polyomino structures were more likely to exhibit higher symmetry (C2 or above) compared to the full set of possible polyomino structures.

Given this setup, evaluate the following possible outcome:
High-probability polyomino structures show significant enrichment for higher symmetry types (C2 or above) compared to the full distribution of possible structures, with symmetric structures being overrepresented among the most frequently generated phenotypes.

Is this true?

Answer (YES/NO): YES